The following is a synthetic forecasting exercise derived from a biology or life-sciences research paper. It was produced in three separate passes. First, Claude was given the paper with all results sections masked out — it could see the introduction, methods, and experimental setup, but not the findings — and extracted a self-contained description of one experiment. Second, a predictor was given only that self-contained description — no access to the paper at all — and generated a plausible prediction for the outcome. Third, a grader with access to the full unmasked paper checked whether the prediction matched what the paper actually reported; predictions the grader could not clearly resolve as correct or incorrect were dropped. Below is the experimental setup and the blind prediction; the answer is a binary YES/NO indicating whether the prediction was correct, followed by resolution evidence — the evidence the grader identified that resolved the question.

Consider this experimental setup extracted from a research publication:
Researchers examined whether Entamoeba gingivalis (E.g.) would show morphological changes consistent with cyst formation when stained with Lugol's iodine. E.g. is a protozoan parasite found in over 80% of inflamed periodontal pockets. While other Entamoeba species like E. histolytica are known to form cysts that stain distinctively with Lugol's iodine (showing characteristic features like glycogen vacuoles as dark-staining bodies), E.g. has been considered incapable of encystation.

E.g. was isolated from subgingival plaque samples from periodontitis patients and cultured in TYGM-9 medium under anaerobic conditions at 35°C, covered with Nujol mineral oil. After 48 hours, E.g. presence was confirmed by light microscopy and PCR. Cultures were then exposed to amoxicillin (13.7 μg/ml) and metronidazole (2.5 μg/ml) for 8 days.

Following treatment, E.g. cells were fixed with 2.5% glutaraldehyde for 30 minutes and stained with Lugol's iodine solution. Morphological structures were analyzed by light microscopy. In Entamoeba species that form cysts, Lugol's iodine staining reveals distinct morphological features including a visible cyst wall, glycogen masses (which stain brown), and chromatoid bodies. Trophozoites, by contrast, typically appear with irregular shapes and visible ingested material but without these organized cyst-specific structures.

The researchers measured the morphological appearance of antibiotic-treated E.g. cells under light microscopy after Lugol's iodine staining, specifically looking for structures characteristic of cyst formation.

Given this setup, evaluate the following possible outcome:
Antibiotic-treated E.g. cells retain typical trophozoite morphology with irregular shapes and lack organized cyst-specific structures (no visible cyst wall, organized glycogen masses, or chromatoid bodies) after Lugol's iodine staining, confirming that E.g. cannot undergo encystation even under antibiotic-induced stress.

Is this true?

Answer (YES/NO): NO